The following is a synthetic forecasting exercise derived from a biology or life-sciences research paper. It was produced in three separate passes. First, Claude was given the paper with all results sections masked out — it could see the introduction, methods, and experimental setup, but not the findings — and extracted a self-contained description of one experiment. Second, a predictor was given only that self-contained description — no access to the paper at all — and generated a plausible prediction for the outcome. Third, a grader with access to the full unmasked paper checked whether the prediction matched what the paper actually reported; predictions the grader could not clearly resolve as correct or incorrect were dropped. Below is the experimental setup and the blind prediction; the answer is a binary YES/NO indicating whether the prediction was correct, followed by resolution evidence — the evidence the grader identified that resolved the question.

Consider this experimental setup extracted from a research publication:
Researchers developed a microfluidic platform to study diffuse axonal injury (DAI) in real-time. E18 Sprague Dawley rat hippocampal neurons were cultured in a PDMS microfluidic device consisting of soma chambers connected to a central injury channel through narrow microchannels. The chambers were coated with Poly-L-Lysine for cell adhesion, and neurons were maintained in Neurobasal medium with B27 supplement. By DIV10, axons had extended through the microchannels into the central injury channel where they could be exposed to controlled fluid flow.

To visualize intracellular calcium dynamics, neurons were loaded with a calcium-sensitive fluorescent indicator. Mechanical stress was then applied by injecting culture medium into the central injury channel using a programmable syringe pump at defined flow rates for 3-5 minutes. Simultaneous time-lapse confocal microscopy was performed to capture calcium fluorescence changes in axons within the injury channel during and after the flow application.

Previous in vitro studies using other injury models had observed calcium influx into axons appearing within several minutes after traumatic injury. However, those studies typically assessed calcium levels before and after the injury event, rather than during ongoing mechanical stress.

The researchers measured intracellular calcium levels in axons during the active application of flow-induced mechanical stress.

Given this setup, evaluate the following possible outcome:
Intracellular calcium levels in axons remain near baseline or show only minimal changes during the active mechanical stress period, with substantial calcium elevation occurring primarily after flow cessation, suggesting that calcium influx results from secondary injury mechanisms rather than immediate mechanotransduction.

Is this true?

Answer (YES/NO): YES